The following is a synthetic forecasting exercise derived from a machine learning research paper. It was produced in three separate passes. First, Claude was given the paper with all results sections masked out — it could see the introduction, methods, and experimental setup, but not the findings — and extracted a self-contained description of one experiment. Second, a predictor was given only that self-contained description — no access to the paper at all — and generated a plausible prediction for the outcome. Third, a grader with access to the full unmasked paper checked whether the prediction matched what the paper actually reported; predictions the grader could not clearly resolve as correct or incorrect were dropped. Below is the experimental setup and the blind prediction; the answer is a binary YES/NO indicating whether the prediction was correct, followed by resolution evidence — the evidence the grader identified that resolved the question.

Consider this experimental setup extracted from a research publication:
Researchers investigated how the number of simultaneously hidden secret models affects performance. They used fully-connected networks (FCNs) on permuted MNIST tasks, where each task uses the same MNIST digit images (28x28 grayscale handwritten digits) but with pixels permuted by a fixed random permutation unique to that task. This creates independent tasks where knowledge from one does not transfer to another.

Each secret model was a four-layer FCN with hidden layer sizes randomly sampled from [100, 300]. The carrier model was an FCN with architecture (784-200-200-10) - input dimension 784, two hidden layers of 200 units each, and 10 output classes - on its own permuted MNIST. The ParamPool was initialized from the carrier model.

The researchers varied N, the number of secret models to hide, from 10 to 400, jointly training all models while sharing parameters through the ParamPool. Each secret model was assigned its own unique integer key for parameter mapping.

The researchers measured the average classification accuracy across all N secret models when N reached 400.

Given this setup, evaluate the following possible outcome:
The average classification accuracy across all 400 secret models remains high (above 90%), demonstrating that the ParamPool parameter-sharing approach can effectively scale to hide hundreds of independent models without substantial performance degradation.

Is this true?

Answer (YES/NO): YES